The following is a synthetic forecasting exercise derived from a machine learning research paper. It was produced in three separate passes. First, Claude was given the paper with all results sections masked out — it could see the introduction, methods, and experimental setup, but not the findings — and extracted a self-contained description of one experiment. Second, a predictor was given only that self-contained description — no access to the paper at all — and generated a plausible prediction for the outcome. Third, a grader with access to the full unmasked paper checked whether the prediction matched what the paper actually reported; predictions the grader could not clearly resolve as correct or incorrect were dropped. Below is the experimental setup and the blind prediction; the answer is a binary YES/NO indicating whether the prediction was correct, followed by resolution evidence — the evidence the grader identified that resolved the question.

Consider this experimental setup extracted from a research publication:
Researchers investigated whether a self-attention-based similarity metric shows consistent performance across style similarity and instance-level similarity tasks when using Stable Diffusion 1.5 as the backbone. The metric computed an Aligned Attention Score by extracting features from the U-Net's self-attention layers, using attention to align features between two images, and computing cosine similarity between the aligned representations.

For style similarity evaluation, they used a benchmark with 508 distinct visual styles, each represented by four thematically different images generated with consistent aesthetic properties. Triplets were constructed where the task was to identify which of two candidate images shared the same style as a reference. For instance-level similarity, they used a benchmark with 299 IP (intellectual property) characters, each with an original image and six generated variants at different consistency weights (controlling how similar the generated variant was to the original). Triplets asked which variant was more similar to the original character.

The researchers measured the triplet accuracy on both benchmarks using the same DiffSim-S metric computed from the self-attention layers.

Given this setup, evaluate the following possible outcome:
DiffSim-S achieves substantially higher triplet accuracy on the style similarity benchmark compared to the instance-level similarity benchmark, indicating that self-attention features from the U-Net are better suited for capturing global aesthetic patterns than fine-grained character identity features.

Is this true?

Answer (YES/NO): NO